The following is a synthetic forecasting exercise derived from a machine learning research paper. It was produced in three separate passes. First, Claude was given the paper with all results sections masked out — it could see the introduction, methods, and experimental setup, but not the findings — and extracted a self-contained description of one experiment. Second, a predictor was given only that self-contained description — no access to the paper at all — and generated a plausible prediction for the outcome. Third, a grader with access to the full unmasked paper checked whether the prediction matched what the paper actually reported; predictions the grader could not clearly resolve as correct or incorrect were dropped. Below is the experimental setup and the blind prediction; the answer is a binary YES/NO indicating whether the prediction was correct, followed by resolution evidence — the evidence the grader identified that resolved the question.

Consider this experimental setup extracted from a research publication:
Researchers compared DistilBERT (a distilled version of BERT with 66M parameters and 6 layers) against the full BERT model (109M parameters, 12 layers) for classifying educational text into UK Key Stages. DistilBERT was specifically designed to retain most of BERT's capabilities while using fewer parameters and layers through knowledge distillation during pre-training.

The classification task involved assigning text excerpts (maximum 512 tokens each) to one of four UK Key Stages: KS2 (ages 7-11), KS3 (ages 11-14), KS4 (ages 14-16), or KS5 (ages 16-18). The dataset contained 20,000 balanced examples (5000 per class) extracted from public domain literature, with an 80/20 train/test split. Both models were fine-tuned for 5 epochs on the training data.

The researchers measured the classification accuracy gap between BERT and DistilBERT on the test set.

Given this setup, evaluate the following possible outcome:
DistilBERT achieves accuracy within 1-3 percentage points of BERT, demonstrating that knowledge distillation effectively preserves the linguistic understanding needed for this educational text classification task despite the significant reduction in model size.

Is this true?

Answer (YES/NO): YES